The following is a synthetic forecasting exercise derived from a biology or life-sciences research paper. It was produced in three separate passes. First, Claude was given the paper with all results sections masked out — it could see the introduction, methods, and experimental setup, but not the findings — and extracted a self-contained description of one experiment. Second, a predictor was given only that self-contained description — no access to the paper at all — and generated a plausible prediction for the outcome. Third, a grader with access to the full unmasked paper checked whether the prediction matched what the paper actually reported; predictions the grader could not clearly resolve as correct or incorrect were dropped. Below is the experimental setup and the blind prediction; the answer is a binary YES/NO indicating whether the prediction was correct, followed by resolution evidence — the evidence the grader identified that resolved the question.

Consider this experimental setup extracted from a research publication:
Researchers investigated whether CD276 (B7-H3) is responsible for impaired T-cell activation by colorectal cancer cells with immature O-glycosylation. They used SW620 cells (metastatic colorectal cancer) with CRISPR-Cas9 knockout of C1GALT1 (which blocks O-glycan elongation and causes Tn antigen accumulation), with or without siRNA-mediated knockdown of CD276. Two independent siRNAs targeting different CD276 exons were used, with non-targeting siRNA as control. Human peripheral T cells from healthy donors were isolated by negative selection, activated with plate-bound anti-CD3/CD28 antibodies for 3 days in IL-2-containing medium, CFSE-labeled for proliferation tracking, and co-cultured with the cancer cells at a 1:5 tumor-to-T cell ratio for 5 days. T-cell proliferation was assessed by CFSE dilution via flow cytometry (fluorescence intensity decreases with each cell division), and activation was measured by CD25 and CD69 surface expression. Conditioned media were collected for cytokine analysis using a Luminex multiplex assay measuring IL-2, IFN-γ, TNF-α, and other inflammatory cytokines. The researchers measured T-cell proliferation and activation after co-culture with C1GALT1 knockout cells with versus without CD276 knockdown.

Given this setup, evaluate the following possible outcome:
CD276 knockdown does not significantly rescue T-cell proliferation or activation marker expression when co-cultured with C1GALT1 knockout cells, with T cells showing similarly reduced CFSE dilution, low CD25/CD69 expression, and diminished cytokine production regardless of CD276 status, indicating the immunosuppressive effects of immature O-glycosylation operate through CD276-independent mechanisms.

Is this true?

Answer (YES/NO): NO